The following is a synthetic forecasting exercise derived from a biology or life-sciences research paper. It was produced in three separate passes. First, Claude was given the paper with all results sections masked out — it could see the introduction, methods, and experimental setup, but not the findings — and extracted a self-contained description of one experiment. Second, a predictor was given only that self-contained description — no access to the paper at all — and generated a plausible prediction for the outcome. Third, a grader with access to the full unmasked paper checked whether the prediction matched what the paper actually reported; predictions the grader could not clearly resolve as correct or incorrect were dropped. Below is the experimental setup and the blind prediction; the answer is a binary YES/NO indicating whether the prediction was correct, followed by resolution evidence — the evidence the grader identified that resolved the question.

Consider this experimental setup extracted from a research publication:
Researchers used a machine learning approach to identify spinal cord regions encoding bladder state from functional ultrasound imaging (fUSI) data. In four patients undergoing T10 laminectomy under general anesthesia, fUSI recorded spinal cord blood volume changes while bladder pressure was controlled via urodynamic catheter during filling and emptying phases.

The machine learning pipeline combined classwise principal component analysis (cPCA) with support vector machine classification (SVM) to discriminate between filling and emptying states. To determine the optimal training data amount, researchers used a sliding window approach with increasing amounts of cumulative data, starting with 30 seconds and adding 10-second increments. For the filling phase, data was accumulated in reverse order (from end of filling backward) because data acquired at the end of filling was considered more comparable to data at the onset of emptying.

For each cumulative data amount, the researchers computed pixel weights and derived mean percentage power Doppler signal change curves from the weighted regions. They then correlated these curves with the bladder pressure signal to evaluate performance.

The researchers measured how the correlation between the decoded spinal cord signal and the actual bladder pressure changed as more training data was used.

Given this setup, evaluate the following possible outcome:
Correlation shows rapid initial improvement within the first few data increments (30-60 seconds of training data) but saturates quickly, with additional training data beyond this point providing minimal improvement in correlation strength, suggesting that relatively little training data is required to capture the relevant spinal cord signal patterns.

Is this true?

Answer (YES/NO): NO